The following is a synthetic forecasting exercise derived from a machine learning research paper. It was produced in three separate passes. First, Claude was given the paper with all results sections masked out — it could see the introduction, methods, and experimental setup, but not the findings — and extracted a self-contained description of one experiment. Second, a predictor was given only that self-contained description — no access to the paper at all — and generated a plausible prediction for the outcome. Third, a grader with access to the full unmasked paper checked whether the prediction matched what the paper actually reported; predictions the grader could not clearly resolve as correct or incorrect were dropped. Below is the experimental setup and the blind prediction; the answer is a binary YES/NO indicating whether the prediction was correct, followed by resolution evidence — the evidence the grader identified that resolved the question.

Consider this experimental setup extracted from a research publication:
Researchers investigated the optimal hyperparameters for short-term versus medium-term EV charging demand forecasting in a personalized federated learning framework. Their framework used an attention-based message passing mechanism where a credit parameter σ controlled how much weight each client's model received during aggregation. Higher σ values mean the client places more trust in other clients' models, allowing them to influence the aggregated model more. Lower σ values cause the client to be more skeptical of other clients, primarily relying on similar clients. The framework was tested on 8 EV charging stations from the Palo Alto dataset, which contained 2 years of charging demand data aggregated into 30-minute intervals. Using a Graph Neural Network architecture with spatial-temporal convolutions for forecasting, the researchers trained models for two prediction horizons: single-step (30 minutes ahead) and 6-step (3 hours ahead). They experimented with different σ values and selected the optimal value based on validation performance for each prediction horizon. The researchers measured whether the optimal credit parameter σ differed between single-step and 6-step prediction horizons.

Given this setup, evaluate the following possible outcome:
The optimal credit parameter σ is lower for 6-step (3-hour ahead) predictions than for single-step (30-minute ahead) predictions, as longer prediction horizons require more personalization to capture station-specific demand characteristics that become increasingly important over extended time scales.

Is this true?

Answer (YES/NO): NO